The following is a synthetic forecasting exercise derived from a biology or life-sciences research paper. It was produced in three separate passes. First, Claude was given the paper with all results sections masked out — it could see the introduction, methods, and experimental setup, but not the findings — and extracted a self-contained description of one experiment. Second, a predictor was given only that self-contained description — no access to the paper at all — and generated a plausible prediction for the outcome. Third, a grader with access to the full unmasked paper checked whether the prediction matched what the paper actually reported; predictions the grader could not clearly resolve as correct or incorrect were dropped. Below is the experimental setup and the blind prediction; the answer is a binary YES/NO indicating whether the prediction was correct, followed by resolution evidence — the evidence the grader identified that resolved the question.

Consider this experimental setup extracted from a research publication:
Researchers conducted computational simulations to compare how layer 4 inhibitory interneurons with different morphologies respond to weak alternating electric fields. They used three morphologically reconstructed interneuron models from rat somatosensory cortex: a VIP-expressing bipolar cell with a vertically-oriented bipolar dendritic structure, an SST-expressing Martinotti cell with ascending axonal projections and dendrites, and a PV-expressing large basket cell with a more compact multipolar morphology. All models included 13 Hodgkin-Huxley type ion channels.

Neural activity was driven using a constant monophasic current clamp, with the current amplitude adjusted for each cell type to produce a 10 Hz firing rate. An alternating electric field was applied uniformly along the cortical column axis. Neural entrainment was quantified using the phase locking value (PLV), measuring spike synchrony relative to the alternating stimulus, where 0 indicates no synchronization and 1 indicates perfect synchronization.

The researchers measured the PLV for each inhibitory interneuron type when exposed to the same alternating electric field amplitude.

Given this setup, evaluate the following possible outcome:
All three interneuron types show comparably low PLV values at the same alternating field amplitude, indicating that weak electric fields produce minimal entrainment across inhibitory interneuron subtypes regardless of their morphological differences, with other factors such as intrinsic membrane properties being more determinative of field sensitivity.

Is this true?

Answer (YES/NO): NO